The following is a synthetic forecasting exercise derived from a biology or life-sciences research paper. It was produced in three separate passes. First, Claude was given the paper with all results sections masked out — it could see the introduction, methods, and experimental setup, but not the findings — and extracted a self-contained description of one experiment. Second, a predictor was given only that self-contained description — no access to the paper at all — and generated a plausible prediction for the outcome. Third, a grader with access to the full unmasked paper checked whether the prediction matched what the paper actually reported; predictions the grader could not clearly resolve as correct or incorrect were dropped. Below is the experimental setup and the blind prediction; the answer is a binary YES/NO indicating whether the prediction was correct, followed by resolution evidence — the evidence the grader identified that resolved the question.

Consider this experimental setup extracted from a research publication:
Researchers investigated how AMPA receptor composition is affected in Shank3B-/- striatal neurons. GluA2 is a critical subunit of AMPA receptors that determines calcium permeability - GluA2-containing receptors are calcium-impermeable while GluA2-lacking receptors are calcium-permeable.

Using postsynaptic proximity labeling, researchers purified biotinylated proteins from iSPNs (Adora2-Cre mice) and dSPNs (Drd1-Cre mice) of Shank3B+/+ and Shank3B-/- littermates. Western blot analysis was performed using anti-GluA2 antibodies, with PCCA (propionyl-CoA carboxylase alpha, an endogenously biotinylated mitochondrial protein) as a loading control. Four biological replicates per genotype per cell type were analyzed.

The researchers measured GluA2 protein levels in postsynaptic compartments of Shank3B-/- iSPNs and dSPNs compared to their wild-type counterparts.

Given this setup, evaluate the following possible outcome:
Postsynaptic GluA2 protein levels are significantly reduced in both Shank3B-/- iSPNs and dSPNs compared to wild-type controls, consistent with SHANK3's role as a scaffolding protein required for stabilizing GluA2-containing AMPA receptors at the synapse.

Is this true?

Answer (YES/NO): YES